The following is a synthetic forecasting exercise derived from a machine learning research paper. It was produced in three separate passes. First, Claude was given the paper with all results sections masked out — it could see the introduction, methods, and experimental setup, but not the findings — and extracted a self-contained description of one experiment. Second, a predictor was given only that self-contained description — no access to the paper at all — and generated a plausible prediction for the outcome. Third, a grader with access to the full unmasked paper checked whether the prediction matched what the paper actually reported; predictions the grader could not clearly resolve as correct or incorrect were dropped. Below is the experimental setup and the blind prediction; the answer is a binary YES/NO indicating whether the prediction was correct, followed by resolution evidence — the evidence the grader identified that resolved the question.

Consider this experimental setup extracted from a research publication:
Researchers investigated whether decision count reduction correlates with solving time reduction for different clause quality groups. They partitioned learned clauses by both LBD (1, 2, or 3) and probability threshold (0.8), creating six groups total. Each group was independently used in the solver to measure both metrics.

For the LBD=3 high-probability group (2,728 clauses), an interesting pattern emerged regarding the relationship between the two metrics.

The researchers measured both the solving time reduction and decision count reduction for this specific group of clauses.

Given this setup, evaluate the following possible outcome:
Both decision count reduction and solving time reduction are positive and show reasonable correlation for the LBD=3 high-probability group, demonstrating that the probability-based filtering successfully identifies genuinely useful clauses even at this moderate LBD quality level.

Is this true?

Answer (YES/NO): NO